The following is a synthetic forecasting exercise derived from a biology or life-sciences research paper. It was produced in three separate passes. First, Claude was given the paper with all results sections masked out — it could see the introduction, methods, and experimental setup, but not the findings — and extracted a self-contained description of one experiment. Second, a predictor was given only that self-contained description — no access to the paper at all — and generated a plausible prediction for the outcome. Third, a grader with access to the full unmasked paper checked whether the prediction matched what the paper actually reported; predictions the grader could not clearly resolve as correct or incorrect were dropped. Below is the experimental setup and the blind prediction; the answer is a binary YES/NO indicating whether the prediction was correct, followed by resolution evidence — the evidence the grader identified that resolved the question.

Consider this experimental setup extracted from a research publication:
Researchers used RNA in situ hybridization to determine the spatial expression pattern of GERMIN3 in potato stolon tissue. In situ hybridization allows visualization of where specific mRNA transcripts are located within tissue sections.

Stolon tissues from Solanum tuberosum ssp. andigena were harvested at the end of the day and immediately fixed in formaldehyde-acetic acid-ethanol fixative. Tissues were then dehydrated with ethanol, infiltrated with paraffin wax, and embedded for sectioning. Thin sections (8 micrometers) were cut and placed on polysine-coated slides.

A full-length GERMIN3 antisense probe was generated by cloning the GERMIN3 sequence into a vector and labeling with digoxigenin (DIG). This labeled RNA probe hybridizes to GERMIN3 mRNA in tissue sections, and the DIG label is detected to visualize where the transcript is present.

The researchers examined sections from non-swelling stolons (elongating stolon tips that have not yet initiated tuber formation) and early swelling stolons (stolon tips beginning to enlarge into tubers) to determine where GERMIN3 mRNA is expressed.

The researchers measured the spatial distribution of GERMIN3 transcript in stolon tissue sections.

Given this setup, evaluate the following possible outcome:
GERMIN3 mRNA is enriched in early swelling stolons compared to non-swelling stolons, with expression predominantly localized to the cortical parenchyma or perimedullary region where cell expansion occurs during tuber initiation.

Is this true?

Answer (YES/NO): NO